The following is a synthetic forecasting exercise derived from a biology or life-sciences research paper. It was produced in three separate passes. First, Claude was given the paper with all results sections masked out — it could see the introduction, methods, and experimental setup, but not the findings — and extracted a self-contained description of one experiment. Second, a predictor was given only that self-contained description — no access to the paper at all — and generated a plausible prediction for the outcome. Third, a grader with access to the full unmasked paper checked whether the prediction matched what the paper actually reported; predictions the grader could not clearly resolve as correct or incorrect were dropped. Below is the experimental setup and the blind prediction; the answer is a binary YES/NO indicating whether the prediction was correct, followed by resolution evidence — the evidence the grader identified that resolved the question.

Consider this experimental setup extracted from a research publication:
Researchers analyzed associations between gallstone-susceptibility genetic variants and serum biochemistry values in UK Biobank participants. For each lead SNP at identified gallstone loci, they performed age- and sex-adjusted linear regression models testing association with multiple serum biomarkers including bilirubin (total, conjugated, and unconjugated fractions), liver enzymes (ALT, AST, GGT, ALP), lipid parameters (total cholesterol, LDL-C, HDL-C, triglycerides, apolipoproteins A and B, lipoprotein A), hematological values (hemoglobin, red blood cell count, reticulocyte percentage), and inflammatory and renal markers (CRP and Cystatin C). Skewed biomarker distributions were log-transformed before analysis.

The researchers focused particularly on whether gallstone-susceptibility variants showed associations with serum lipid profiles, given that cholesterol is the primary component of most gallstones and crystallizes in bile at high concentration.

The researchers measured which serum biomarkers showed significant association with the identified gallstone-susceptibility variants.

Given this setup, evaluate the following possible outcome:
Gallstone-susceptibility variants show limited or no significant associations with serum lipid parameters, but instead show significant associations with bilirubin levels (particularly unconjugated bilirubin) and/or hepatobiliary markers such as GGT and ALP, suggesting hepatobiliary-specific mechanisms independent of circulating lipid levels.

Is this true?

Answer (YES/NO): NO